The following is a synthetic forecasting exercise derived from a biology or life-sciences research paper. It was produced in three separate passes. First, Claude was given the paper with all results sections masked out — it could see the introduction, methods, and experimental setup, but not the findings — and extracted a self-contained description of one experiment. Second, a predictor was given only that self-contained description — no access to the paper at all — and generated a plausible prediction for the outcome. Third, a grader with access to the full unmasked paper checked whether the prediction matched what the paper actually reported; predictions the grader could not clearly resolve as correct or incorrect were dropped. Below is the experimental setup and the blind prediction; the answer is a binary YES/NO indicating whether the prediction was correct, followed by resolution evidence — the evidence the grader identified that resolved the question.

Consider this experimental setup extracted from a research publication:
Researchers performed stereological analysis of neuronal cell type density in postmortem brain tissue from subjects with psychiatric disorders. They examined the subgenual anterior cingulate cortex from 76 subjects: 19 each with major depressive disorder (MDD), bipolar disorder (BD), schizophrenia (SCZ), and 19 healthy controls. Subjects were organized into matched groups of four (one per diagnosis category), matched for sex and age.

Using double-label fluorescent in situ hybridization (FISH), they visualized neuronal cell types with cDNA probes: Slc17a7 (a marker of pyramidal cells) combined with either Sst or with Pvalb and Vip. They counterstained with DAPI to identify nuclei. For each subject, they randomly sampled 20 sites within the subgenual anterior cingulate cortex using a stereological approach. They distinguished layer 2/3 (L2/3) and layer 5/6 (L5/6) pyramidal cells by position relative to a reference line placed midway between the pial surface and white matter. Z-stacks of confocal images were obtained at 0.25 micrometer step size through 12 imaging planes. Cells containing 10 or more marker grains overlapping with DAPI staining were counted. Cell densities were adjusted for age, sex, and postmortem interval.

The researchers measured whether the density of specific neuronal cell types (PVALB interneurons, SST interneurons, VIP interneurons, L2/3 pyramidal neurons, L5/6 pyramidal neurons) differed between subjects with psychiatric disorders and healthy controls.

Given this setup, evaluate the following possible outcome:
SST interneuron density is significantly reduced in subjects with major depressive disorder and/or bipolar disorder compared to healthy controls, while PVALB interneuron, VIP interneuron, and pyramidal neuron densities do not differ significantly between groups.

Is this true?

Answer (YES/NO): NO